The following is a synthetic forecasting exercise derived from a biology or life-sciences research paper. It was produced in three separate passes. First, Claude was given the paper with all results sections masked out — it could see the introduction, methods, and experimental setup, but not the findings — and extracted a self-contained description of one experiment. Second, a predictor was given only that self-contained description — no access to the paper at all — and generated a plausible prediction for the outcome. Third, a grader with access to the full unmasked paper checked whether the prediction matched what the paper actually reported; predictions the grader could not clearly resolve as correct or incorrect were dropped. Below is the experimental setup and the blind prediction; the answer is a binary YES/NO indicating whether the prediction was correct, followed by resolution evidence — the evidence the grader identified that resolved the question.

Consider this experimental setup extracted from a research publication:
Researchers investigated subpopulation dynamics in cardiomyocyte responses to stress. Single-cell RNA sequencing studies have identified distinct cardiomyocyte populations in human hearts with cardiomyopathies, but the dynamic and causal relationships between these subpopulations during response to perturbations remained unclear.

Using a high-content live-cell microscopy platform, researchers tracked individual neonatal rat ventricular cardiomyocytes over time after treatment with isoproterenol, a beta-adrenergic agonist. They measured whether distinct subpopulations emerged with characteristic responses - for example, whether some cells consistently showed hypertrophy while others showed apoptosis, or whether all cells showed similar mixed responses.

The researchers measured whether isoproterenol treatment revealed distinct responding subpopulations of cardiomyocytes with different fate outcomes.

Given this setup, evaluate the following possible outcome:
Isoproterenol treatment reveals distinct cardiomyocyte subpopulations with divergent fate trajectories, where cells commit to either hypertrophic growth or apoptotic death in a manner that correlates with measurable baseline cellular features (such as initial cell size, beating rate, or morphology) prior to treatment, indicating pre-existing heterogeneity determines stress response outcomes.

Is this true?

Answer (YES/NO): YES